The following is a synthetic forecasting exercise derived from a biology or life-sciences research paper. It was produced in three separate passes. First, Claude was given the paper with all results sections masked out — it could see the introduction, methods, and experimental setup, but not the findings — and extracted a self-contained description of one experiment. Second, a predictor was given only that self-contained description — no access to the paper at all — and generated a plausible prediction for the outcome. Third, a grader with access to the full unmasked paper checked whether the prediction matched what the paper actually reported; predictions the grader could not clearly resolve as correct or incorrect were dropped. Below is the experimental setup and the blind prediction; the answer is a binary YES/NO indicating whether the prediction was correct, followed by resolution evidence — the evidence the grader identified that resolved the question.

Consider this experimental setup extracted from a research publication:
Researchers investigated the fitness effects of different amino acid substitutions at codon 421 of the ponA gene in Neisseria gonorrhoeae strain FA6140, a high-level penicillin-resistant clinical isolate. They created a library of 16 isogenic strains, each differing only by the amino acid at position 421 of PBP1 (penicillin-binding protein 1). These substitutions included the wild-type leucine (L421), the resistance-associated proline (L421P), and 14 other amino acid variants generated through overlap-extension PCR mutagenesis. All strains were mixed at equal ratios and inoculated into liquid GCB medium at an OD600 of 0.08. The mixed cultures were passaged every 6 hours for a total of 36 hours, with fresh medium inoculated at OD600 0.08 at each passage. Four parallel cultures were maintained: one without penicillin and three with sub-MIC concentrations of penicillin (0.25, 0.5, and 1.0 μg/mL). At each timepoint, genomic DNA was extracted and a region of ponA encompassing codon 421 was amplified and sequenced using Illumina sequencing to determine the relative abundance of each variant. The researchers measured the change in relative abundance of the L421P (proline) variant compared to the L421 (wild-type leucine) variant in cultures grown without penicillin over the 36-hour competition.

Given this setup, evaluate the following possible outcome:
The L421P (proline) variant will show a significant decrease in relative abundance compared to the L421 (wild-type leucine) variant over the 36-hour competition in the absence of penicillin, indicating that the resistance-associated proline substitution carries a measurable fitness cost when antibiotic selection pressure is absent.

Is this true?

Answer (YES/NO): NO